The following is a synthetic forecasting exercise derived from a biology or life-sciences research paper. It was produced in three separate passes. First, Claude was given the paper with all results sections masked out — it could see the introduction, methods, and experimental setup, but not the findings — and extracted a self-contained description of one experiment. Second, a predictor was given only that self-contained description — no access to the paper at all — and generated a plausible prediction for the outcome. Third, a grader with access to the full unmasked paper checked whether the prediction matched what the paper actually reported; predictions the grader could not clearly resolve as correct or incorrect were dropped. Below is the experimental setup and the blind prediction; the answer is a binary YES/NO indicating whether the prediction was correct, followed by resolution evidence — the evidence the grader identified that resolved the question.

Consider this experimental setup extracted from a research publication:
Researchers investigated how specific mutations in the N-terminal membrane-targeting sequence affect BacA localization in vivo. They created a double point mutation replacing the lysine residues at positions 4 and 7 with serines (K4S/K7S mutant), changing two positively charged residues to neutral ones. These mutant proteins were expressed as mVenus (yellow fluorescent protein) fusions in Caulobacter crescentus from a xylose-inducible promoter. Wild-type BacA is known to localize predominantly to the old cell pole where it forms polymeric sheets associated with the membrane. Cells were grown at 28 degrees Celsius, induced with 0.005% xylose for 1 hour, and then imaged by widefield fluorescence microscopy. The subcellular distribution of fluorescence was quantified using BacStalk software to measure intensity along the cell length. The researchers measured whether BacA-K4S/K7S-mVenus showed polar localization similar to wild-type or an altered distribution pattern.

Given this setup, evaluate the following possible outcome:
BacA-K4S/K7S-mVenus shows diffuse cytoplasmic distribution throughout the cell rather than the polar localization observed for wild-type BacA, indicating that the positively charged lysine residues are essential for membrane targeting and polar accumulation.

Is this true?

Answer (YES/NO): NO